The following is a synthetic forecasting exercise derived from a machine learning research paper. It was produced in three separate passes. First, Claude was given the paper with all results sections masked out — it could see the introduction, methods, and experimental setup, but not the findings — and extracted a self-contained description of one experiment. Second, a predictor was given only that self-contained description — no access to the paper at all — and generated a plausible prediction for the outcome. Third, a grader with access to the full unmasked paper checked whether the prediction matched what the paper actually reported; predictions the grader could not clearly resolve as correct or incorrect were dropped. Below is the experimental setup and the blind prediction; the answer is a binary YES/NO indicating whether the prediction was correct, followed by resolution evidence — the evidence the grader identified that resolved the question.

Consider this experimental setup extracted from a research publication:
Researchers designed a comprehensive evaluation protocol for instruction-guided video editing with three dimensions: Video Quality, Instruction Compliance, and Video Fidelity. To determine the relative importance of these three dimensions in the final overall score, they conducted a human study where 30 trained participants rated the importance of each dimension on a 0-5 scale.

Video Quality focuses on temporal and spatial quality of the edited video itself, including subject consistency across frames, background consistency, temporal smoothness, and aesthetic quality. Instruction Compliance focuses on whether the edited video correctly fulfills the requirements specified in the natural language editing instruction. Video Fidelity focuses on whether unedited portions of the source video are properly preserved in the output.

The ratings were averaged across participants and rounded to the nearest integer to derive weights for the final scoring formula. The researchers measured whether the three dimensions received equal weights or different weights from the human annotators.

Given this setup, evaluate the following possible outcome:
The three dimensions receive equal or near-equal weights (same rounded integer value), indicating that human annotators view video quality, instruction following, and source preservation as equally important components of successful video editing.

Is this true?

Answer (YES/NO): YES